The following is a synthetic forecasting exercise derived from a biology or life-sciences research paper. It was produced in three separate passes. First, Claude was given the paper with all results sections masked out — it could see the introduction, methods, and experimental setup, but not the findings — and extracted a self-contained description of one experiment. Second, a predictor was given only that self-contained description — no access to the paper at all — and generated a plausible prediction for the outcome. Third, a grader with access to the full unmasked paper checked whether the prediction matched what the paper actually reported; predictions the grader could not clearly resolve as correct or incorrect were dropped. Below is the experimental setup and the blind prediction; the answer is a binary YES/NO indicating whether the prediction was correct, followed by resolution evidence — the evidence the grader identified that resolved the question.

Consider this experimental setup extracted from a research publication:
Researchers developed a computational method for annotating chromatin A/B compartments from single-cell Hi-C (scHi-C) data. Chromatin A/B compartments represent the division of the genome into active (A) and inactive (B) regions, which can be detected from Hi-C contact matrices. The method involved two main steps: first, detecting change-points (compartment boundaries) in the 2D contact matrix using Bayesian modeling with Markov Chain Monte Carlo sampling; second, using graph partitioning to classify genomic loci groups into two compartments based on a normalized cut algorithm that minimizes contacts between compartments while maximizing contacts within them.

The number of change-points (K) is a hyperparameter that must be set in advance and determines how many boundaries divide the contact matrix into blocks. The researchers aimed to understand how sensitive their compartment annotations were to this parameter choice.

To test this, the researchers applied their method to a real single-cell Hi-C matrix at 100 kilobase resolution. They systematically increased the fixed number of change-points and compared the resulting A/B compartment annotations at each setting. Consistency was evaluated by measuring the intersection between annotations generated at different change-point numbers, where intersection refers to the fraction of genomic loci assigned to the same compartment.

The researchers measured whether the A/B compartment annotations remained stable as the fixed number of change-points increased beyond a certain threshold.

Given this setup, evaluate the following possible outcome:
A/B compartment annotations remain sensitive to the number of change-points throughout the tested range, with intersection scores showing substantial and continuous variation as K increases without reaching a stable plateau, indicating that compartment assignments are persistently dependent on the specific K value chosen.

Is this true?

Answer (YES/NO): NO